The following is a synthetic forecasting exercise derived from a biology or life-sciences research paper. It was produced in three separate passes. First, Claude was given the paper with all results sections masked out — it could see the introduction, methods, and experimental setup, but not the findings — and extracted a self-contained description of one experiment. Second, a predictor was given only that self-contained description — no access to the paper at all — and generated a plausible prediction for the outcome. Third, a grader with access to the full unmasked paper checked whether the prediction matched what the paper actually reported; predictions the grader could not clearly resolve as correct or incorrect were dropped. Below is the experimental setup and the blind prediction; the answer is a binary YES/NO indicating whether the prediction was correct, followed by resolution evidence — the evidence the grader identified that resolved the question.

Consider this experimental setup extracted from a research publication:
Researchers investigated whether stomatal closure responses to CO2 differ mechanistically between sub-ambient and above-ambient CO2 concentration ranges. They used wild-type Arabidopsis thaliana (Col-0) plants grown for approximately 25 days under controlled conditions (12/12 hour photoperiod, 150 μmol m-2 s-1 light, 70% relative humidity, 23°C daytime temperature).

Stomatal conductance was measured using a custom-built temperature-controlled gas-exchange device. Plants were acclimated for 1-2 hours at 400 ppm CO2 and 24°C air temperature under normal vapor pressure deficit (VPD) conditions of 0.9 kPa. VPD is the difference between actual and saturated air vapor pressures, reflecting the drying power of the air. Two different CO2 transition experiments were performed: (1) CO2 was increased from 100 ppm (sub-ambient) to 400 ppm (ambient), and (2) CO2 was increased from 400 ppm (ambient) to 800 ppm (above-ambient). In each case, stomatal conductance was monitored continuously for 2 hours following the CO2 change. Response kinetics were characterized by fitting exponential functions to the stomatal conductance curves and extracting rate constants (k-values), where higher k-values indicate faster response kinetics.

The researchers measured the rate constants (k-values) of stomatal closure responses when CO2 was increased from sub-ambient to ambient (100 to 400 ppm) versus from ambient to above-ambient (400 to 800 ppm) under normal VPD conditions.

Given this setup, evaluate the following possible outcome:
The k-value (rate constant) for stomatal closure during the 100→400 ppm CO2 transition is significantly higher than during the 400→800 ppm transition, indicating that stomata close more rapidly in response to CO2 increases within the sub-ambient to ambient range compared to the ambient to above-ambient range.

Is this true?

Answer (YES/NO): NO